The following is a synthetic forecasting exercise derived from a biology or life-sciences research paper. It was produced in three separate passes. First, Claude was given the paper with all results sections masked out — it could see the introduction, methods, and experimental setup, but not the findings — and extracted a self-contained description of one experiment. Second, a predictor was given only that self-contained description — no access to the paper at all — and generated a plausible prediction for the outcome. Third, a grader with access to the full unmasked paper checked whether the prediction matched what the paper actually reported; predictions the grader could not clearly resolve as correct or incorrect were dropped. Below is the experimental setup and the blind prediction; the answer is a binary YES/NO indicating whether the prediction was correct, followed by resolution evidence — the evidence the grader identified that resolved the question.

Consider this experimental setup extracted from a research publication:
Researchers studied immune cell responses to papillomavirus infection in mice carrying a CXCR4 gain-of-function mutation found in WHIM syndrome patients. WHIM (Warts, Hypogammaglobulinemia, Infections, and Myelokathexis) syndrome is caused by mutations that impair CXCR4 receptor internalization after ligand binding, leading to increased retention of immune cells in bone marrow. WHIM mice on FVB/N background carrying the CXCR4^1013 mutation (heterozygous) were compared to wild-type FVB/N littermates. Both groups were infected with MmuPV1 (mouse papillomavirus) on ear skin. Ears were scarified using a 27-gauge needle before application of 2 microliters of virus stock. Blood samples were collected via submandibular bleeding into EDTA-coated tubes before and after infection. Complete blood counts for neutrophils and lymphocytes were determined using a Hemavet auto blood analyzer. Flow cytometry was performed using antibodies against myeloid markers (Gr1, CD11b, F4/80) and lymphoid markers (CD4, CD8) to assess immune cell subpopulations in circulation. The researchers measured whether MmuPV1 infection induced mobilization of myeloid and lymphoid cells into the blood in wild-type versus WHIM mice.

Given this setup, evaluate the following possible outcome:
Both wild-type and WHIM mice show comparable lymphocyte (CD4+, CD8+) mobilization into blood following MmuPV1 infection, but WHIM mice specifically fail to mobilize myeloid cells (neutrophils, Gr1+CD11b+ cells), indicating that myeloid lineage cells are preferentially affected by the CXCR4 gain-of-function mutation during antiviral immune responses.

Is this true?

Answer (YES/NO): NO